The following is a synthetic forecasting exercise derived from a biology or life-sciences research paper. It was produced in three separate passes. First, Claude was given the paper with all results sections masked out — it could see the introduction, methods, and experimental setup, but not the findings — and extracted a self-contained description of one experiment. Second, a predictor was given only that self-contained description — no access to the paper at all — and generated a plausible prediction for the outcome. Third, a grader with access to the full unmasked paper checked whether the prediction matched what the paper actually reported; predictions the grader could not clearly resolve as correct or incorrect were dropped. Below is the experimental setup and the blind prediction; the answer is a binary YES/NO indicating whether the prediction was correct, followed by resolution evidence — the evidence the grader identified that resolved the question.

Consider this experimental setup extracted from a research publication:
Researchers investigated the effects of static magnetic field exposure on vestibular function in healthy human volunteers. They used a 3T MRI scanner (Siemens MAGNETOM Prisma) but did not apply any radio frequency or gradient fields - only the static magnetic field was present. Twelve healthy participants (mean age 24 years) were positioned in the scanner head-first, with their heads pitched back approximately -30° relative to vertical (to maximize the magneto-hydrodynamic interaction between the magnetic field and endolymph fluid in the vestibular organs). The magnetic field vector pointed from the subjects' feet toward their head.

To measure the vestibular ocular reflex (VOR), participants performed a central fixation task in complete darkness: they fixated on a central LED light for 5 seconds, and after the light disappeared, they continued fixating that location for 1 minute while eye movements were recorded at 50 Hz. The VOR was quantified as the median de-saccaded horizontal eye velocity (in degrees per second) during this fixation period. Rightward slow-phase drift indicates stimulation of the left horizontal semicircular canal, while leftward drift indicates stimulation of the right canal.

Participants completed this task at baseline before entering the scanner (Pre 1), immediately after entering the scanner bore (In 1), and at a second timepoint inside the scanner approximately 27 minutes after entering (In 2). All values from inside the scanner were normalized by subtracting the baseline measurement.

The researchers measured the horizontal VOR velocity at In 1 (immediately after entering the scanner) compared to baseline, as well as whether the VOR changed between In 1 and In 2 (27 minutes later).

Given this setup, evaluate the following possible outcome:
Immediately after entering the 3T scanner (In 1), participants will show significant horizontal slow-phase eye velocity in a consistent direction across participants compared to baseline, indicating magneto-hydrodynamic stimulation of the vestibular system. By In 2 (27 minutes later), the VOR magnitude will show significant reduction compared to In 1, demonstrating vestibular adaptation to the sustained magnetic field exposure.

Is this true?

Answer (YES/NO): YES